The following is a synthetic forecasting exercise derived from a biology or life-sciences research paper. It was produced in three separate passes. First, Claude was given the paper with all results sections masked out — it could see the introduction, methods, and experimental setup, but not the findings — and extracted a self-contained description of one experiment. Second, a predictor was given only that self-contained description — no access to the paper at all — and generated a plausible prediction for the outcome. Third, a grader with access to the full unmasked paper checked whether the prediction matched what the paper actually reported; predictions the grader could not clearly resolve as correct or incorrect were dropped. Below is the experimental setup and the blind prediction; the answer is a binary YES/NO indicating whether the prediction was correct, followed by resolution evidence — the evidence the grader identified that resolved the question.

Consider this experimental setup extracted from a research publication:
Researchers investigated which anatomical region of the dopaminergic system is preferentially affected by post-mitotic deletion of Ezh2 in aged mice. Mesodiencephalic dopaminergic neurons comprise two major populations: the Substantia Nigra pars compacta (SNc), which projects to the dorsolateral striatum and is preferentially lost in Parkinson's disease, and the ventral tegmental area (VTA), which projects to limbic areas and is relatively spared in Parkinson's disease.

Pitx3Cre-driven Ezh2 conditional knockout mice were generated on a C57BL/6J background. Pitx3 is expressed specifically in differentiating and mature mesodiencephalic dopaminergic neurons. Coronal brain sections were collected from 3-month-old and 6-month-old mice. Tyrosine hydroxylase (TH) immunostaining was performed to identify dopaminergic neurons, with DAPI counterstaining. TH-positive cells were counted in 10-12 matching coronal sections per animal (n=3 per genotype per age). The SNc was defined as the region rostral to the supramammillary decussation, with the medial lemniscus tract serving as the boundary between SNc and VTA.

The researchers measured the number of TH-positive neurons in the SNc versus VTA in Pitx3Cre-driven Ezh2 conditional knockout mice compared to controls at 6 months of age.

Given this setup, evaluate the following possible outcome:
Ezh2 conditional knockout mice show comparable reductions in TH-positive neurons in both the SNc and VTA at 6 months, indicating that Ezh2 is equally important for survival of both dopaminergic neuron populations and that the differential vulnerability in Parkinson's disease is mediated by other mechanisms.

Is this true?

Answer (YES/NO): NO